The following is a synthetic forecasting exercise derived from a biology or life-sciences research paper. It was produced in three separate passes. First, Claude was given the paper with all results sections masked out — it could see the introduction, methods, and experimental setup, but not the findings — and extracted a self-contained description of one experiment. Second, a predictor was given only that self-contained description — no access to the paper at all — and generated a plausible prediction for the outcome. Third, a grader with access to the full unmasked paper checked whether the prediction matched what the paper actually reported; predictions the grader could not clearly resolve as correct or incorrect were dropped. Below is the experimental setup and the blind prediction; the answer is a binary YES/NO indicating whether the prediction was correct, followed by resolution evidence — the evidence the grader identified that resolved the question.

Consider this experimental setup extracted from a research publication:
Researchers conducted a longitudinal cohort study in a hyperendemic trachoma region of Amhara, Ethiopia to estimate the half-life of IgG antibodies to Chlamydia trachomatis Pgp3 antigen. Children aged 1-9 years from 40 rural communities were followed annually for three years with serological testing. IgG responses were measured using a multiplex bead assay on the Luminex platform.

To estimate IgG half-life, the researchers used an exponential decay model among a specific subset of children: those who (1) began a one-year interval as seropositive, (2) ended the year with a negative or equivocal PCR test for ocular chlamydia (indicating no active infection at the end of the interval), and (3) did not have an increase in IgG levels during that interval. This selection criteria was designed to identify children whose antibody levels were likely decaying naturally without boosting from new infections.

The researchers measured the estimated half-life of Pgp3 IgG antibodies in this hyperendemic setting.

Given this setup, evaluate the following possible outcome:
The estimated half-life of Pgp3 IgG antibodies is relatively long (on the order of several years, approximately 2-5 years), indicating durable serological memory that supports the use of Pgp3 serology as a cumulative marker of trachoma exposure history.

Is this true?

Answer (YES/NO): YES